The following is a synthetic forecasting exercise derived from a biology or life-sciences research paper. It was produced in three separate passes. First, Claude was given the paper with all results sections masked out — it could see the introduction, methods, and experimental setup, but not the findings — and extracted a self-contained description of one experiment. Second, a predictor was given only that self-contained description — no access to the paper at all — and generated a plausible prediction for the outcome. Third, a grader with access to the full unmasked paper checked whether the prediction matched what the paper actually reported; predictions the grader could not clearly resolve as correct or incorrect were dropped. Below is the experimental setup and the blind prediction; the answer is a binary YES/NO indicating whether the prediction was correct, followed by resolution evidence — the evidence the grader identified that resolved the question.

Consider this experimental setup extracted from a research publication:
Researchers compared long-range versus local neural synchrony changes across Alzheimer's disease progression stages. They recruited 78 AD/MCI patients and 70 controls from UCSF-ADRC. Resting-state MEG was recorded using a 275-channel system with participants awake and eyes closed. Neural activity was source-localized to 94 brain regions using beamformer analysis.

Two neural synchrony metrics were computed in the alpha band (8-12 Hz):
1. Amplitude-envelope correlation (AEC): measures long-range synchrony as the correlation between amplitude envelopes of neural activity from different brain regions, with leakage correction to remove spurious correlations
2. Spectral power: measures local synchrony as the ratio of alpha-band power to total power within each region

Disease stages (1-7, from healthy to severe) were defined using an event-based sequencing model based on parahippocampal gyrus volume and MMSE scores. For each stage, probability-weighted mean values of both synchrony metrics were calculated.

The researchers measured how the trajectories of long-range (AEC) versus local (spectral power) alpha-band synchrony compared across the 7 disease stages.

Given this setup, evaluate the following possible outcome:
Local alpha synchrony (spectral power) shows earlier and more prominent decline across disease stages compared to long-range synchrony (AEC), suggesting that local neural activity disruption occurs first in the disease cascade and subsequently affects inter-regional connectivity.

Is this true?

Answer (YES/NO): NO